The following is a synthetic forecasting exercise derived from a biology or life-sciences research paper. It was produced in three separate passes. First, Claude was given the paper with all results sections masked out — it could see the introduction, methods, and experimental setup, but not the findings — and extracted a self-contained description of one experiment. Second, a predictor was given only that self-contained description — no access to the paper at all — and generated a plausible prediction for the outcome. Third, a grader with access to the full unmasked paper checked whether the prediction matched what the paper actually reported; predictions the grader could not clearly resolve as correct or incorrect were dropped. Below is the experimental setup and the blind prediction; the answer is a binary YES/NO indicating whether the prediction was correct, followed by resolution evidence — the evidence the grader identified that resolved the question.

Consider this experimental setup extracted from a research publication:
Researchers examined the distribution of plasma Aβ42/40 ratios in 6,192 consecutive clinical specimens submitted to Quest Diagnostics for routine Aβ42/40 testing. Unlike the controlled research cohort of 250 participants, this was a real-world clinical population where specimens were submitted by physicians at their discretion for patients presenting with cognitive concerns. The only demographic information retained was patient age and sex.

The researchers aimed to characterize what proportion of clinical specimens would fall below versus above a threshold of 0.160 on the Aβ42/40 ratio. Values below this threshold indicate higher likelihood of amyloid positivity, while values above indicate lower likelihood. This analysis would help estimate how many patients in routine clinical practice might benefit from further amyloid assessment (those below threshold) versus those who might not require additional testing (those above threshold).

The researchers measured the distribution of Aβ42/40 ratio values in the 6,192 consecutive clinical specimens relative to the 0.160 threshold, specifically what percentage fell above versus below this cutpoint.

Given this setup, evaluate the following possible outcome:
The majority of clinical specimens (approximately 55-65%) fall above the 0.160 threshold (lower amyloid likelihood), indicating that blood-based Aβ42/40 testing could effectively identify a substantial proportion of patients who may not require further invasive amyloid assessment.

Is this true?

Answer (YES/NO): YES